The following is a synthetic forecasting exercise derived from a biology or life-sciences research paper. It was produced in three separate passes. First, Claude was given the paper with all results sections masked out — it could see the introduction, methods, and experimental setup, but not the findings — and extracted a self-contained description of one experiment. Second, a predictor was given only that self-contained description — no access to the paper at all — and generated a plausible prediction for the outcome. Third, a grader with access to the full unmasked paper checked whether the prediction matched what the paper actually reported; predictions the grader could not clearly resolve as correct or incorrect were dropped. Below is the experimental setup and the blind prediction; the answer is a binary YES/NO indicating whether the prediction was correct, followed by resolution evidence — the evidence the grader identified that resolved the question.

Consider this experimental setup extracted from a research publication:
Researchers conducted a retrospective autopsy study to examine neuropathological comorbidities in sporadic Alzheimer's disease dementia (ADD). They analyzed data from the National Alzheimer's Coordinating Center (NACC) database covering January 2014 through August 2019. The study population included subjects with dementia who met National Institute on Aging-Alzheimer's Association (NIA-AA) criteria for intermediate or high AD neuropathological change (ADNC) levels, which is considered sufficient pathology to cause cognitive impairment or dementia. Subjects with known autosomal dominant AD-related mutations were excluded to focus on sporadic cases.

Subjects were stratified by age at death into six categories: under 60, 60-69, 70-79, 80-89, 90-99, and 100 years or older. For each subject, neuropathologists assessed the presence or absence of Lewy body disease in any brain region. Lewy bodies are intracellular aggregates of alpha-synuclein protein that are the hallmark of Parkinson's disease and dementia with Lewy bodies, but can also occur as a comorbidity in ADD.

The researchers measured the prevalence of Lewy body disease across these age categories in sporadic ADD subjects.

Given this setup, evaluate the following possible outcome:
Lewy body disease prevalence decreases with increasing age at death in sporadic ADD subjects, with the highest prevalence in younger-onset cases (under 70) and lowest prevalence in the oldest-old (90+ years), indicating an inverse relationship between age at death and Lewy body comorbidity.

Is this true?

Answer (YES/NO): YES